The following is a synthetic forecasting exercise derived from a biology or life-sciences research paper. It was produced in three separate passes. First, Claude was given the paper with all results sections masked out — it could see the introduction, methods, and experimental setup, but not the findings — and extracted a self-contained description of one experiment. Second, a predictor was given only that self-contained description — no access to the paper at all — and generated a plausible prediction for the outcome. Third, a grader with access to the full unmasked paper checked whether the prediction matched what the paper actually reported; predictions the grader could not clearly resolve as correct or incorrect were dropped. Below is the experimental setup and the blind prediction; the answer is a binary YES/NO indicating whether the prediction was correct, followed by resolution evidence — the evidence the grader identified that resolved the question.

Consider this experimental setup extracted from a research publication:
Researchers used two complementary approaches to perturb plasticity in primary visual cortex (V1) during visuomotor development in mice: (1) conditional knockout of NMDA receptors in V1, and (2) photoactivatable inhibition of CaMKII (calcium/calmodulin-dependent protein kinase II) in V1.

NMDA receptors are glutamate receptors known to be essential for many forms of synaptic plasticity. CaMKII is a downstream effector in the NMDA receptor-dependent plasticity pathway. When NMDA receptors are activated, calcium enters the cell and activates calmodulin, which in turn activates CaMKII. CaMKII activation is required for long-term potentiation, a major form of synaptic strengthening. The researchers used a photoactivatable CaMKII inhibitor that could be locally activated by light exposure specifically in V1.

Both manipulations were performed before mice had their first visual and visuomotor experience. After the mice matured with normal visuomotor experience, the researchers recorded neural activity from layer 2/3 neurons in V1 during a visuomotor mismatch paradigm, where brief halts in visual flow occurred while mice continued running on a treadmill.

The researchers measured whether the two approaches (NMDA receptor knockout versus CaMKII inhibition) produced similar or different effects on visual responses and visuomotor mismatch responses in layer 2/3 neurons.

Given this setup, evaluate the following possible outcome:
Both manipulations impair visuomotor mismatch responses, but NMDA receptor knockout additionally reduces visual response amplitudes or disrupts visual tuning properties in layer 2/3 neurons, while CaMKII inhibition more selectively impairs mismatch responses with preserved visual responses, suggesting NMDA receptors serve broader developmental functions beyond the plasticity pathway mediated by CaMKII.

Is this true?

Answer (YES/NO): NO